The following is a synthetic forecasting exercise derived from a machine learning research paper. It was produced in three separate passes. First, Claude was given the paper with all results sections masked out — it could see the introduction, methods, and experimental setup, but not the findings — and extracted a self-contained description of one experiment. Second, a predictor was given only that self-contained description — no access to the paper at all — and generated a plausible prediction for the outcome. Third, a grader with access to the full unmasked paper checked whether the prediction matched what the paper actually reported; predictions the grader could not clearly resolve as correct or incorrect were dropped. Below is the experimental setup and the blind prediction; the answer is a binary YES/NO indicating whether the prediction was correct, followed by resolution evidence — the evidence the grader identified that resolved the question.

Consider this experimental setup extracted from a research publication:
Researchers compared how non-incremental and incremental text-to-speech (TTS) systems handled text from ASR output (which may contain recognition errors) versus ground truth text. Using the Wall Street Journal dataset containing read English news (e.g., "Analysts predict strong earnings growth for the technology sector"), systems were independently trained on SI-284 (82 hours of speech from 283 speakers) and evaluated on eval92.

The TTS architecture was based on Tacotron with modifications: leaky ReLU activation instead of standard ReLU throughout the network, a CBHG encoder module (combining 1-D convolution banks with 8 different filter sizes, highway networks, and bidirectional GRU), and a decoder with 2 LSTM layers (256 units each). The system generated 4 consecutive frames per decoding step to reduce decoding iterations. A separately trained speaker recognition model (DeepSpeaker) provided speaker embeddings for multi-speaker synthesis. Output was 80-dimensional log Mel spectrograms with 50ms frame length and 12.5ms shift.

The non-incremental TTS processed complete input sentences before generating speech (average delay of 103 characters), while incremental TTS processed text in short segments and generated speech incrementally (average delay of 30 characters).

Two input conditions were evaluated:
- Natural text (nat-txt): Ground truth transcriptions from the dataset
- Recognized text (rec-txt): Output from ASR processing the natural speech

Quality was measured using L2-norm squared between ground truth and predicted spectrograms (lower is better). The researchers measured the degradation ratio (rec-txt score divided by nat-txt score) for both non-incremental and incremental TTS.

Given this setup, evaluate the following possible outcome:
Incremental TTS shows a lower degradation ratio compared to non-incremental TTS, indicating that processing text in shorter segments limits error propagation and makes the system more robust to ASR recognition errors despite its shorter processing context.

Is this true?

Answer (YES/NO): NO